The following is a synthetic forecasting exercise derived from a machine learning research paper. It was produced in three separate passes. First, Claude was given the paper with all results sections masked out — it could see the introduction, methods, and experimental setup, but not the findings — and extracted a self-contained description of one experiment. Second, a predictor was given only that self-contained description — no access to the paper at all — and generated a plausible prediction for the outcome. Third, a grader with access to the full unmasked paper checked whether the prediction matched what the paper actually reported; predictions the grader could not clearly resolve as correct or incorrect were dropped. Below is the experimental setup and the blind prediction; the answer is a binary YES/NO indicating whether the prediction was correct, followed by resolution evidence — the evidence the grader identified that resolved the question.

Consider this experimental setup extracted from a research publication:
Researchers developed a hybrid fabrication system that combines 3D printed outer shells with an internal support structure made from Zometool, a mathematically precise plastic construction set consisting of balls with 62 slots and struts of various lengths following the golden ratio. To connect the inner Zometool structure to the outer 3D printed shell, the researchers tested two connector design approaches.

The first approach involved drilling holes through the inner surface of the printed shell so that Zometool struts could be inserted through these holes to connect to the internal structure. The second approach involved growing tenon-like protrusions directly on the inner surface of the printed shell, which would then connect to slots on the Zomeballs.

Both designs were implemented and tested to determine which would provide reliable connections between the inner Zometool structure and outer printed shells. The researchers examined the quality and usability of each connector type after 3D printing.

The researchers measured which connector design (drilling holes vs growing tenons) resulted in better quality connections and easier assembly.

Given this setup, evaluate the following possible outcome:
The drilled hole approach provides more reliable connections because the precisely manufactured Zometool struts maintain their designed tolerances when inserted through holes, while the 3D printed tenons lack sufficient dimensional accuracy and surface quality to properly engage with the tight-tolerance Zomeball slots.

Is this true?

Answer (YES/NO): NO